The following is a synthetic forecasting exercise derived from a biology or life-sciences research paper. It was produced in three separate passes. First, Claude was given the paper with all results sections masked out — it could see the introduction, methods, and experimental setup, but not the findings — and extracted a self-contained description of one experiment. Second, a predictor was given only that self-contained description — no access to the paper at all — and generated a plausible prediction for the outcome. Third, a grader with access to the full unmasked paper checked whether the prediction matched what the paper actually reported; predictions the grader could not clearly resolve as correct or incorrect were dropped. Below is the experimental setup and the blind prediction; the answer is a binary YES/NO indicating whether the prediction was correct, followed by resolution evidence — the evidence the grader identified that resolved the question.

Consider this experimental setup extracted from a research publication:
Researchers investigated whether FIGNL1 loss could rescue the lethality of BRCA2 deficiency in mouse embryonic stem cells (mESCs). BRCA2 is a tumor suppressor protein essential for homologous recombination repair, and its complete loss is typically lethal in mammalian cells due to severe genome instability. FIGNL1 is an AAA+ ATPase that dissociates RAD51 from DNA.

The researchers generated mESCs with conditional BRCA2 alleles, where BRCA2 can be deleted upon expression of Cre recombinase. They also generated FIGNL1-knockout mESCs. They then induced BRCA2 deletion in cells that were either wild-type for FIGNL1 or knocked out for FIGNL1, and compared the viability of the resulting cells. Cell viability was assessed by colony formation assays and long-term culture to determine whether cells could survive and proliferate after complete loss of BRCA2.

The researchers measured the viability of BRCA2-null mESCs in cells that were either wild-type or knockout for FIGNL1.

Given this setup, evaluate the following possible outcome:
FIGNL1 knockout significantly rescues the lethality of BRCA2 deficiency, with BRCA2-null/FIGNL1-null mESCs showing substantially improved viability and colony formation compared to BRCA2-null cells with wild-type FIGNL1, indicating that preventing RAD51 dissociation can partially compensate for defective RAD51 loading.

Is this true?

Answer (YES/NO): YES